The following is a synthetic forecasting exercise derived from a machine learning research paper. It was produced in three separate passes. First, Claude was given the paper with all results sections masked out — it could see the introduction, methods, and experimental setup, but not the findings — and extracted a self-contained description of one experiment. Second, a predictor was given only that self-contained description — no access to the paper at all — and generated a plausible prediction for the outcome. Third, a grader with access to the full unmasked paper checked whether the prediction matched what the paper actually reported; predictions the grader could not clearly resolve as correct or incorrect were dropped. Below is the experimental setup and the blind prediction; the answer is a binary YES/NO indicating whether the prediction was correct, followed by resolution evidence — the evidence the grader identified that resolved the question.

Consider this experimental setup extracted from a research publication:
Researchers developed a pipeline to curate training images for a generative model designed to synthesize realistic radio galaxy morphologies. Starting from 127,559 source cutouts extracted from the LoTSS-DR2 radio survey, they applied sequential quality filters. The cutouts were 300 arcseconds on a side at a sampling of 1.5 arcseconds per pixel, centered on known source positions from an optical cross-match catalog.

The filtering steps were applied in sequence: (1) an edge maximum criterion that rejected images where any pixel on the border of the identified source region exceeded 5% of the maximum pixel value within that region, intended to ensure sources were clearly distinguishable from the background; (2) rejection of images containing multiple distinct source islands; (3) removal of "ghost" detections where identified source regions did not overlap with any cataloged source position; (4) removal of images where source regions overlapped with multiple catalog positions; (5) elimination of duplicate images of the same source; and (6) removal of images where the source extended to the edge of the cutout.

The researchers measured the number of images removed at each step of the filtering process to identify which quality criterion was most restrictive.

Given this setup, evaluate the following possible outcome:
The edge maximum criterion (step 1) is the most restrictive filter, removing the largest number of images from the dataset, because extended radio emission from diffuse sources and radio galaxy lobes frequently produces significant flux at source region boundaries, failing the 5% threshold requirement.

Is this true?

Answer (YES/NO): YES